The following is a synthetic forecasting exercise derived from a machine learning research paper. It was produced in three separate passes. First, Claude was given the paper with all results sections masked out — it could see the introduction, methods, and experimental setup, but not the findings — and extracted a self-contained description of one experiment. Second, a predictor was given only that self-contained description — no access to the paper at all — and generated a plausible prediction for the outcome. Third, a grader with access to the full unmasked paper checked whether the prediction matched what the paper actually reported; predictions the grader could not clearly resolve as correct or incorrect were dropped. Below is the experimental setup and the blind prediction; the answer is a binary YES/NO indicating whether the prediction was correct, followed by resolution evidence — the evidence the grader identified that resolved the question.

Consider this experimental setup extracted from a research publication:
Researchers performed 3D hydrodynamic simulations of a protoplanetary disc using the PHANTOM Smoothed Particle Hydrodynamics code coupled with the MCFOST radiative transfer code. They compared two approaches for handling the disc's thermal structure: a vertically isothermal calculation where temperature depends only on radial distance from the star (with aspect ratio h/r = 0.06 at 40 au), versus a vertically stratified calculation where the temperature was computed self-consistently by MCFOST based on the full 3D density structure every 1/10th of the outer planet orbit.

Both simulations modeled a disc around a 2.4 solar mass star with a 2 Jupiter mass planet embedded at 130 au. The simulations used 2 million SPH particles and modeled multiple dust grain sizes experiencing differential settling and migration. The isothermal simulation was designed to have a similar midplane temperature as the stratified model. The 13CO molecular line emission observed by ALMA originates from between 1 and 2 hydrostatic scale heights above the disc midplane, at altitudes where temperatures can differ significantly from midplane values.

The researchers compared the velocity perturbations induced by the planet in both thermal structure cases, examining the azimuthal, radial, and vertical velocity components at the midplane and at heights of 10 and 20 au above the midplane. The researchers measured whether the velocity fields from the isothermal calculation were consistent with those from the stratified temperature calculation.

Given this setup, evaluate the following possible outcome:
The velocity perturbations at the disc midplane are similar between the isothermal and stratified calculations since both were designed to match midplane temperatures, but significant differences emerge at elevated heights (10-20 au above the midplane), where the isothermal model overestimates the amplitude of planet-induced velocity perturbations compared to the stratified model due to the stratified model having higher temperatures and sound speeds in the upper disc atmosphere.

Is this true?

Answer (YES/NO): NO